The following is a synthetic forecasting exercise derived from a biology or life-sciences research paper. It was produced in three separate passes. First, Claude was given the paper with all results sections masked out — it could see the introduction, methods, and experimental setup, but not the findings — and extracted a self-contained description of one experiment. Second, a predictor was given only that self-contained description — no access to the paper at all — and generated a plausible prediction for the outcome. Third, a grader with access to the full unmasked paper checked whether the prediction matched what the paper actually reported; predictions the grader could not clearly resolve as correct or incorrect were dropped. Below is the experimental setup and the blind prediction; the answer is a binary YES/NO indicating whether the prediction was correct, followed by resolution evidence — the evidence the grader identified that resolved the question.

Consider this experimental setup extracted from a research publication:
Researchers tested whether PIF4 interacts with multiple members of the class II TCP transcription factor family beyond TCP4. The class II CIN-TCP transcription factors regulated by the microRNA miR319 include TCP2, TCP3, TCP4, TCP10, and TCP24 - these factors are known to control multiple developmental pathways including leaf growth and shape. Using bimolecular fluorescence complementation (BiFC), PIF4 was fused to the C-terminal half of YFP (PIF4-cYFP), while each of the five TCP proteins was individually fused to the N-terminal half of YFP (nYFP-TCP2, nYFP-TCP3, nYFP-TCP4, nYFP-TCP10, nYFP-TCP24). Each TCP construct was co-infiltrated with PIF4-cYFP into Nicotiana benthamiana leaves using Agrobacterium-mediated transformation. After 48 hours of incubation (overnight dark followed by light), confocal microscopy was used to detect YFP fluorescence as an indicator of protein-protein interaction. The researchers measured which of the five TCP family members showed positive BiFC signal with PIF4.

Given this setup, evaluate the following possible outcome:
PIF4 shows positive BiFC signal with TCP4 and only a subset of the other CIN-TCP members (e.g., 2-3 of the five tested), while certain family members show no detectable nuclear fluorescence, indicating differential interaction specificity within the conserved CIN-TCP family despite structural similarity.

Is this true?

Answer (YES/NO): NO